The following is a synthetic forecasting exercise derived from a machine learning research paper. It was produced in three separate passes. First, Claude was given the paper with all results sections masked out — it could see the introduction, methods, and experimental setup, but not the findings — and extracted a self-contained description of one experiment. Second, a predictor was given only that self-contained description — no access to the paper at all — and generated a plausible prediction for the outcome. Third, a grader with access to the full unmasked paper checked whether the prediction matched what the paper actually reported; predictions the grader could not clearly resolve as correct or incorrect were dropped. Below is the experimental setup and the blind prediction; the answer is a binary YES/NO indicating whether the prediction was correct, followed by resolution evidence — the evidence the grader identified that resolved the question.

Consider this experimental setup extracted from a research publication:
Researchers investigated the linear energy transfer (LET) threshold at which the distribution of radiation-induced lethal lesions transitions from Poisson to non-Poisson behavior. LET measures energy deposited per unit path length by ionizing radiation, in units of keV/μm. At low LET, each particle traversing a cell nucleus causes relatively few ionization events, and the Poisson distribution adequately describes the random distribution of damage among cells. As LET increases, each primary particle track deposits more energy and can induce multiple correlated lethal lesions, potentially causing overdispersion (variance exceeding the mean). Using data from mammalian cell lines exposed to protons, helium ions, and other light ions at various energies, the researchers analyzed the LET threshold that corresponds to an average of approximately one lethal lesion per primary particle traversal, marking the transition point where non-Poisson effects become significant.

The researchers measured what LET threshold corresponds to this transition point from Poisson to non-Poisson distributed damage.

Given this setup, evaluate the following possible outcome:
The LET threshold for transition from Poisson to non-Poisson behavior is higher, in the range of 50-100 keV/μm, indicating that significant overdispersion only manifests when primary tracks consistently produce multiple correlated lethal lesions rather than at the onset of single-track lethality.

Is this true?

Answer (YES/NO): YES